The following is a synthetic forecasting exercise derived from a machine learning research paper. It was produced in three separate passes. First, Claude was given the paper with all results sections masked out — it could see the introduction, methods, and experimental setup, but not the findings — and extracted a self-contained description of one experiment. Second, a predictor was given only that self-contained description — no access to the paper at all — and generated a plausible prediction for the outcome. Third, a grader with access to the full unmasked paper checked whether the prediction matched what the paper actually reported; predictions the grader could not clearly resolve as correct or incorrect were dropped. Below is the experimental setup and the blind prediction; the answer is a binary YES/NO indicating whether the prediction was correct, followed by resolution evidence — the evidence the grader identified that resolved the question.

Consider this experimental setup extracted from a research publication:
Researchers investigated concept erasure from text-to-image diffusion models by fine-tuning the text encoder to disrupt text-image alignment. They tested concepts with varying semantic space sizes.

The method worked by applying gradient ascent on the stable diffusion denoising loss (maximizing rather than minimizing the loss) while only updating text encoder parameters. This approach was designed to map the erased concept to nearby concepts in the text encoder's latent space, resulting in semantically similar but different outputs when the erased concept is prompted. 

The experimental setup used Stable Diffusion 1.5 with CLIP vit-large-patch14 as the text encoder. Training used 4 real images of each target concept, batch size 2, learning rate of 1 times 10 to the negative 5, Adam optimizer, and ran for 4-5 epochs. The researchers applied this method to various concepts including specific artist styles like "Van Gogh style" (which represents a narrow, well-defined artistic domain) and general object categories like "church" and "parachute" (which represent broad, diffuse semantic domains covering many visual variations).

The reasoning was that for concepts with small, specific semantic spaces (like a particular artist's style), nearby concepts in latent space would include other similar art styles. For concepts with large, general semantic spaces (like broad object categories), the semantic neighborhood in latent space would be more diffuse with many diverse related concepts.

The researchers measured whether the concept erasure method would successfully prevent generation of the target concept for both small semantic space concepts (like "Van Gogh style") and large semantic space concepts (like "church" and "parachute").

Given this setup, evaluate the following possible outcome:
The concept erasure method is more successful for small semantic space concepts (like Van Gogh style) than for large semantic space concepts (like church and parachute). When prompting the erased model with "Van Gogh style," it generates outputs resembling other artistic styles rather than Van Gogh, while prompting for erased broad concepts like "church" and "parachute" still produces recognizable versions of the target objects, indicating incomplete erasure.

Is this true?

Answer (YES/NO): YES